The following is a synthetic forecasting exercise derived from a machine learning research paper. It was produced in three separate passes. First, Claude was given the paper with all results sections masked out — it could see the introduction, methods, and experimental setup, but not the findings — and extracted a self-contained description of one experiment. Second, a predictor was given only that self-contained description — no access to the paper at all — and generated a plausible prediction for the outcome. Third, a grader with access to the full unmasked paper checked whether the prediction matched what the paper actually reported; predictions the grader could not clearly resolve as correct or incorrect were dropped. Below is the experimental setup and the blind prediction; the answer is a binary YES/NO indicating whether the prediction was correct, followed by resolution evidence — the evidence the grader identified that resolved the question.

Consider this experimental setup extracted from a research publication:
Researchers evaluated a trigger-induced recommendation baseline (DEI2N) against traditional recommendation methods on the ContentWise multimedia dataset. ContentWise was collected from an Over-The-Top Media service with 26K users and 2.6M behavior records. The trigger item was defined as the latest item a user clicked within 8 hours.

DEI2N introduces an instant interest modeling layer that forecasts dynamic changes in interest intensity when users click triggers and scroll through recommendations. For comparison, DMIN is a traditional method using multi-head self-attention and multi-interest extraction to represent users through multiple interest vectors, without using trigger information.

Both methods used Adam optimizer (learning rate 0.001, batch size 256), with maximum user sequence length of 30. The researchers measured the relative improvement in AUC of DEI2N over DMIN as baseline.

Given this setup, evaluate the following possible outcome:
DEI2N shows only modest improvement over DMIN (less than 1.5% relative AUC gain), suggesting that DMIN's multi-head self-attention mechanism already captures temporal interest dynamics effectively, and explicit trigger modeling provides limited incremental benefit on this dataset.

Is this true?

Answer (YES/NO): YES